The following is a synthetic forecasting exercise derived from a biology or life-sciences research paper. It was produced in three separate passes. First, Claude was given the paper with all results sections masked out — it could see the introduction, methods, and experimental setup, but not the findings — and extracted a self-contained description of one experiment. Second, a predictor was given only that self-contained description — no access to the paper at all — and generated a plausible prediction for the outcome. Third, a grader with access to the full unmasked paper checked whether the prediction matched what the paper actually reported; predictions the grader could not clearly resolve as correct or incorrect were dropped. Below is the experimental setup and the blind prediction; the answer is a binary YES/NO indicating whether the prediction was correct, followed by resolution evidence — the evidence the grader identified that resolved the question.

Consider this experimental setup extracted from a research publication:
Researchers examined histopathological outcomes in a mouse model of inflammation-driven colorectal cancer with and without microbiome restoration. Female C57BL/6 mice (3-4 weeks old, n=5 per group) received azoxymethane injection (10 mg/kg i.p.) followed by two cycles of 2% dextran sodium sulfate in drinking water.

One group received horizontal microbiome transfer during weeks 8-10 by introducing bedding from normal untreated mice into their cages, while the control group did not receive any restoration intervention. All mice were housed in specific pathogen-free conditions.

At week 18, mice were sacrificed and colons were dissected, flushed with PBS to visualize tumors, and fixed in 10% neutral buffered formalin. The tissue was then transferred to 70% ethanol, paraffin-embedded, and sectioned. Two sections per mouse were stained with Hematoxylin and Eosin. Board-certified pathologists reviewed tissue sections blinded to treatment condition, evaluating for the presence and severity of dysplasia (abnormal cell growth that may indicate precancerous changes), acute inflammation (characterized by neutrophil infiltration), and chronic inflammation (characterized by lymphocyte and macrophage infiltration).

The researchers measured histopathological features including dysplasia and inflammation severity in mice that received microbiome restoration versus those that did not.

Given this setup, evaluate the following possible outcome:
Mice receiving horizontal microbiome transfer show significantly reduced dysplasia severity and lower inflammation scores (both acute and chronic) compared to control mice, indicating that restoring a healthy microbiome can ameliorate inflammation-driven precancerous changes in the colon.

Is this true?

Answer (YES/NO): NO